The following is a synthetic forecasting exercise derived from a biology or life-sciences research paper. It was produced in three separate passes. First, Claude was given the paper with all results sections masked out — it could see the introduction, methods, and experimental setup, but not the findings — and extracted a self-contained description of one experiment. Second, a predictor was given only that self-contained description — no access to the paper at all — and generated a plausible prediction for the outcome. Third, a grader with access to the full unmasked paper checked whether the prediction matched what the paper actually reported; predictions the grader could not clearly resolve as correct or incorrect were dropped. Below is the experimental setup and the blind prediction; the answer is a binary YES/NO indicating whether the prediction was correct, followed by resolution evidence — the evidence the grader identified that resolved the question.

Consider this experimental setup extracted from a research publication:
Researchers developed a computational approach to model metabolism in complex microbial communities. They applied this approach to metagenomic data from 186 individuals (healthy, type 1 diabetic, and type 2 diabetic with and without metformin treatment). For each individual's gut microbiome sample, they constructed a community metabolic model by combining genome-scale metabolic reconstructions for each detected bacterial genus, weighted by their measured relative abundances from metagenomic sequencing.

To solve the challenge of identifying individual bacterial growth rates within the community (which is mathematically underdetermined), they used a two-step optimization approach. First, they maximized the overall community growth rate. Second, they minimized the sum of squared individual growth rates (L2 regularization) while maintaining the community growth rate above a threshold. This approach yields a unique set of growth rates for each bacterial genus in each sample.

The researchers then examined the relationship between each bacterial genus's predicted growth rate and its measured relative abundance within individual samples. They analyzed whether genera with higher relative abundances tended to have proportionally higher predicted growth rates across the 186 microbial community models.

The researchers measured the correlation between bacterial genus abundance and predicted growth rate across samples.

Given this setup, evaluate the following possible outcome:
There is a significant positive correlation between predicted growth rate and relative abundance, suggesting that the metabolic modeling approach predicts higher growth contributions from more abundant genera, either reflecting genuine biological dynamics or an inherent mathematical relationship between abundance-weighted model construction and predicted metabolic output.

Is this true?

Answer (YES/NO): YES